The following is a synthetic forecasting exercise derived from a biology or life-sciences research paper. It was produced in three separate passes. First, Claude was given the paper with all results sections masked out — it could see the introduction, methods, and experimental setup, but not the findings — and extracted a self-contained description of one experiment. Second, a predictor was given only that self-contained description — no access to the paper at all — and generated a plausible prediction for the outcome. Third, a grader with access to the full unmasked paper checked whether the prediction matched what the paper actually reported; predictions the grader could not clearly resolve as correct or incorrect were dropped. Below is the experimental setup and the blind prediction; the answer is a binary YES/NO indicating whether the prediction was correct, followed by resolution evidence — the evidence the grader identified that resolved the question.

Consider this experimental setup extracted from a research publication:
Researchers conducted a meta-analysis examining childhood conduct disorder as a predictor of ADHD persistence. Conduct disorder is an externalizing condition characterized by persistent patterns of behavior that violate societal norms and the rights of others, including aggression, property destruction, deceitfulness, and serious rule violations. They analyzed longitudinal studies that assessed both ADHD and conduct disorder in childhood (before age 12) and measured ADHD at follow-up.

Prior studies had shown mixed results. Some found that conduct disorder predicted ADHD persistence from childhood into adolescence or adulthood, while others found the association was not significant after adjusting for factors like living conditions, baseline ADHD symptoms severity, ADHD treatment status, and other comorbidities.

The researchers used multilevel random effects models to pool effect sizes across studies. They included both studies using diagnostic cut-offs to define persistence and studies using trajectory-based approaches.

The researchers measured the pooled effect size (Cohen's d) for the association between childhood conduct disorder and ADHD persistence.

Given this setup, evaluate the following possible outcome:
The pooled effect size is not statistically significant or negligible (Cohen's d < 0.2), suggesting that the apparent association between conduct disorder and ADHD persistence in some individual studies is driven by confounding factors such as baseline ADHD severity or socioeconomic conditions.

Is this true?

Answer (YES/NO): NO